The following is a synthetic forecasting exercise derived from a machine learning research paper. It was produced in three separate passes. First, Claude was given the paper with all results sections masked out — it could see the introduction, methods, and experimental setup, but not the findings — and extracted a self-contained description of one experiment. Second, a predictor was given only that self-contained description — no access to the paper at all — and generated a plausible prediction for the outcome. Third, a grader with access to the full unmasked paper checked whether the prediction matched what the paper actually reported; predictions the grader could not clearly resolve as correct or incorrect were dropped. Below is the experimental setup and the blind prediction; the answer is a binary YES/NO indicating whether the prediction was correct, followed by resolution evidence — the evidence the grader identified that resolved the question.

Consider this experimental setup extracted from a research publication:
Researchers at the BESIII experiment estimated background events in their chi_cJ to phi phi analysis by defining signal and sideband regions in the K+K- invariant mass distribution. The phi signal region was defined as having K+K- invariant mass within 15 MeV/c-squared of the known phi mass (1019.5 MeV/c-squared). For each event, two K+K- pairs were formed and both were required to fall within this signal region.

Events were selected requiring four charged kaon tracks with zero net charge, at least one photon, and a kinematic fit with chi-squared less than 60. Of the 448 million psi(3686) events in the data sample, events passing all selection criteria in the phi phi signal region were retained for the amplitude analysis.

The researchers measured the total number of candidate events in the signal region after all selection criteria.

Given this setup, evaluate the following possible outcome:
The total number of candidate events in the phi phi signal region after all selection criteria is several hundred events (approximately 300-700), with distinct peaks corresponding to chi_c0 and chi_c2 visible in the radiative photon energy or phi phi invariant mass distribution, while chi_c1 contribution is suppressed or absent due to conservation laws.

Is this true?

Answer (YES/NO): NO